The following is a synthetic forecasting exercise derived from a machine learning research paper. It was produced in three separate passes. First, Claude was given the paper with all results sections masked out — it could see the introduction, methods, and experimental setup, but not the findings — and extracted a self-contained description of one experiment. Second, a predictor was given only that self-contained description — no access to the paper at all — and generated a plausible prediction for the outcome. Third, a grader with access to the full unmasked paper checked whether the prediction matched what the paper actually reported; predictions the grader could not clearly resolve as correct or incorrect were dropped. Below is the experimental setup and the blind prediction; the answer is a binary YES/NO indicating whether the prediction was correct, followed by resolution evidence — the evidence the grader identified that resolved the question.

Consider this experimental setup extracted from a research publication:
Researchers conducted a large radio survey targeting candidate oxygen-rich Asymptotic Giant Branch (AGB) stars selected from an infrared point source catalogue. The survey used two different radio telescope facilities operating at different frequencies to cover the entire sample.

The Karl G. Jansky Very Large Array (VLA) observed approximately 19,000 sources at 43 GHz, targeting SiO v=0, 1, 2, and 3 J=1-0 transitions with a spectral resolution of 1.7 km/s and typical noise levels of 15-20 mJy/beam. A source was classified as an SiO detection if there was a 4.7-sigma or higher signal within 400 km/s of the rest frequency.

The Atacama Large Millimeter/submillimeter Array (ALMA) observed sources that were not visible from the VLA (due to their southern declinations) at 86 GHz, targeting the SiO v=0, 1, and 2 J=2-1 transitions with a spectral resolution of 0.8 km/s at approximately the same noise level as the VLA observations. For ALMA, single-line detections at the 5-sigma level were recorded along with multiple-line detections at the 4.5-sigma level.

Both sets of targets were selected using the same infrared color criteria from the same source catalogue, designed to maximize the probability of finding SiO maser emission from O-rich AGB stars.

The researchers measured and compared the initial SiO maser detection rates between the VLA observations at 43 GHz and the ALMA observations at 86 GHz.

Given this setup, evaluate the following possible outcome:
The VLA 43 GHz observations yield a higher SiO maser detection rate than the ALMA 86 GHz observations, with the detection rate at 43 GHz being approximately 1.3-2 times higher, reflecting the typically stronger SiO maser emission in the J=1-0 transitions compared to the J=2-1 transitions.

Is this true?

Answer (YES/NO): NO